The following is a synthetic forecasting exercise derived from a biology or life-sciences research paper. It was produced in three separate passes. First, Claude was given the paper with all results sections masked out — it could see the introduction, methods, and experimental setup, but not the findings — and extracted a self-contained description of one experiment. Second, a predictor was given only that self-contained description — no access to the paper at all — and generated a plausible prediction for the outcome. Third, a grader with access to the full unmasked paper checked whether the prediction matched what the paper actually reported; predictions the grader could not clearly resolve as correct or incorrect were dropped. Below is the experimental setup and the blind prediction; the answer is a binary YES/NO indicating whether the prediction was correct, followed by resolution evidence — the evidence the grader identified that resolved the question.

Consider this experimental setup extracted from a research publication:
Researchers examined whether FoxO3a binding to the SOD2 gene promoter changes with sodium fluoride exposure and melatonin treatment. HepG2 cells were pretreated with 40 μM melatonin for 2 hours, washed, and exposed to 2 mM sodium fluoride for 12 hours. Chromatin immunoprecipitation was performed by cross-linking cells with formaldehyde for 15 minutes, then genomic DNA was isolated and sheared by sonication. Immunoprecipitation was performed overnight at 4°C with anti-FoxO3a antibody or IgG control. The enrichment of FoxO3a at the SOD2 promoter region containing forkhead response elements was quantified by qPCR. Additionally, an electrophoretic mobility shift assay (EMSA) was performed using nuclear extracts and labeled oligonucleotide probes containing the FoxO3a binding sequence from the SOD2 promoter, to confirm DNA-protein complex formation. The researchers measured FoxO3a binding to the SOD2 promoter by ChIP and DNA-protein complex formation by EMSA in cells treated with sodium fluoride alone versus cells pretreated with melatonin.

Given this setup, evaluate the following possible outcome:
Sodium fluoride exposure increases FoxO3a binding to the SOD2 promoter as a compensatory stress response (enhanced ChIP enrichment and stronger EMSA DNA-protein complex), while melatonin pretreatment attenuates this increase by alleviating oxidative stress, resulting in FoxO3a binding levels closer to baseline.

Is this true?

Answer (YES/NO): NO